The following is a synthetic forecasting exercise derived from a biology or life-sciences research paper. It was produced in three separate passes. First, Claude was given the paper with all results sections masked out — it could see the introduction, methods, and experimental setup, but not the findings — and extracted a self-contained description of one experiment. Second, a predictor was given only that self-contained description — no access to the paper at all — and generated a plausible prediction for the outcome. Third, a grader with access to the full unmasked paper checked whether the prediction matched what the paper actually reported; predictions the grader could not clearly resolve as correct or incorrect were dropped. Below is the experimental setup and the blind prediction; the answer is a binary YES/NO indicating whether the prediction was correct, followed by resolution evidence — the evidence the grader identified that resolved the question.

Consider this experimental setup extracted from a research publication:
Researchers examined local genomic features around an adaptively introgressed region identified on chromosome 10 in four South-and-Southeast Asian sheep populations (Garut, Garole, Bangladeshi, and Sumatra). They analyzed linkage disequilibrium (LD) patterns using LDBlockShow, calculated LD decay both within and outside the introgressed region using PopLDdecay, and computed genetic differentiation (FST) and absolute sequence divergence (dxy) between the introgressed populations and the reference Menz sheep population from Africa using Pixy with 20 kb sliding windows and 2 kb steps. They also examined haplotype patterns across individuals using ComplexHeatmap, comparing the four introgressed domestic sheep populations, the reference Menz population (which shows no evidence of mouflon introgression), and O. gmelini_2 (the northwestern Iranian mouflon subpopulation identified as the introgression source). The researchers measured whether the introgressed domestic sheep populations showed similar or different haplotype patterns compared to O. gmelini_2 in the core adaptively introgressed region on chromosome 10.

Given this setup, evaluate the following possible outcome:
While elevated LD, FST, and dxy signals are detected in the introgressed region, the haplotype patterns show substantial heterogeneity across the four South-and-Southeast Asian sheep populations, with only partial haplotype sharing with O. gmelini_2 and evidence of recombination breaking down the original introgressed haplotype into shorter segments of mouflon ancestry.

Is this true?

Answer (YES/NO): NO